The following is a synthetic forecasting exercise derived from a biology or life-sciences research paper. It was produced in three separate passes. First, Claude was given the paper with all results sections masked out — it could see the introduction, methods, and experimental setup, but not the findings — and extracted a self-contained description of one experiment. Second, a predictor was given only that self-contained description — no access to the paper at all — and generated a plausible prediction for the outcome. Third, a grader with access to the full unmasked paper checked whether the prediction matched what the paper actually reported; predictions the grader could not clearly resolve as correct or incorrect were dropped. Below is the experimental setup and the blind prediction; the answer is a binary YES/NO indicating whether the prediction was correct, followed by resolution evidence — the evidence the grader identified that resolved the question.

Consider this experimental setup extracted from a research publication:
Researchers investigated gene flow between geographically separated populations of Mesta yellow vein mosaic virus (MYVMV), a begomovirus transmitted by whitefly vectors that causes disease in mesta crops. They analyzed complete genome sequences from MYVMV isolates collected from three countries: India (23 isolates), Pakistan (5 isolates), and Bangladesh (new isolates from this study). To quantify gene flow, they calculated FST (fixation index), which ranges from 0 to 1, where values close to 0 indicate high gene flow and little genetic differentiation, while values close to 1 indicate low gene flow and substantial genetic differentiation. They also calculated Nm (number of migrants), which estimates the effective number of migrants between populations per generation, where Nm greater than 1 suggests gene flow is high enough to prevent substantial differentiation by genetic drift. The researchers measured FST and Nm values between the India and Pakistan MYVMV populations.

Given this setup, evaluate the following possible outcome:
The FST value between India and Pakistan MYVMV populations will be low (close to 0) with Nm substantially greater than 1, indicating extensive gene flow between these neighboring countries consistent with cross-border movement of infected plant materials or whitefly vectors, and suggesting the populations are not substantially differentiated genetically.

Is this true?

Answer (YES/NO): NO